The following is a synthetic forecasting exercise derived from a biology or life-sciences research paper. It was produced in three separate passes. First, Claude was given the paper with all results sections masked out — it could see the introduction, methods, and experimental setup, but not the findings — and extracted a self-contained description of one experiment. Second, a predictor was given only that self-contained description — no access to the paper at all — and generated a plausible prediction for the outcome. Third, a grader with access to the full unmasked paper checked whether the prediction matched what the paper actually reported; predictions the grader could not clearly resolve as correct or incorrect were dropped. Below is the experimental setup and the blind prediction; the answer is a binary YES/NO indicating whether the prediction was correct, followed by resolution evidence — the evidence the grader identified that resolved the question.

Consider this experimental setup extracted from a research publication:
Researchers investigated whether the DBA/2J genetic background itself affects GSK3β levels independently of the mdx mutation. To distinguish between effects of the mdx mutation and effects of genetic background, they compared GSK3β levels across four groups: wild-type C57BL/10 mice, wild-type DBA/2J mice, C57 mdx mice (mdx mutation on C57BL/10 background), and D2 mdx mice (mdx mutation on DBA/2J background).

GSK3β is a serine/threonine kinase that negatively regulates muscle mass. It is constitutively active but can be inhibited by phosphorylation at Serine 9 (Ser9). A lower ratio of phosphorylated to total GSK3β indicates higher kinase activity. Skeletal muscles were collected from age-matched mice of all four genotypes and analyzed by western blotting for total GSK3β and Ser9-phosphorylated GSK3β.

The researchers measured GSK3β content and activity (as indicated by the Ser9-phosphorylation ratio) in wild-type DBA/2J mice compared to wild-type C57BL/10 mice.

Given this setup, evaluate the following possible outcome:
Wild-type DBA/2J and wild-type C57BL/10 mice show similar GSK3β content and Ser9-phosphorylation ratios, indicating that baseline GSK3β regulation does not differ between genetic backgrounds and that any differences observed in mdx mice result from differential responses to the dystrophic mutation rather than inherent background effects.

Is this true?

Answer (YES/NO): NO